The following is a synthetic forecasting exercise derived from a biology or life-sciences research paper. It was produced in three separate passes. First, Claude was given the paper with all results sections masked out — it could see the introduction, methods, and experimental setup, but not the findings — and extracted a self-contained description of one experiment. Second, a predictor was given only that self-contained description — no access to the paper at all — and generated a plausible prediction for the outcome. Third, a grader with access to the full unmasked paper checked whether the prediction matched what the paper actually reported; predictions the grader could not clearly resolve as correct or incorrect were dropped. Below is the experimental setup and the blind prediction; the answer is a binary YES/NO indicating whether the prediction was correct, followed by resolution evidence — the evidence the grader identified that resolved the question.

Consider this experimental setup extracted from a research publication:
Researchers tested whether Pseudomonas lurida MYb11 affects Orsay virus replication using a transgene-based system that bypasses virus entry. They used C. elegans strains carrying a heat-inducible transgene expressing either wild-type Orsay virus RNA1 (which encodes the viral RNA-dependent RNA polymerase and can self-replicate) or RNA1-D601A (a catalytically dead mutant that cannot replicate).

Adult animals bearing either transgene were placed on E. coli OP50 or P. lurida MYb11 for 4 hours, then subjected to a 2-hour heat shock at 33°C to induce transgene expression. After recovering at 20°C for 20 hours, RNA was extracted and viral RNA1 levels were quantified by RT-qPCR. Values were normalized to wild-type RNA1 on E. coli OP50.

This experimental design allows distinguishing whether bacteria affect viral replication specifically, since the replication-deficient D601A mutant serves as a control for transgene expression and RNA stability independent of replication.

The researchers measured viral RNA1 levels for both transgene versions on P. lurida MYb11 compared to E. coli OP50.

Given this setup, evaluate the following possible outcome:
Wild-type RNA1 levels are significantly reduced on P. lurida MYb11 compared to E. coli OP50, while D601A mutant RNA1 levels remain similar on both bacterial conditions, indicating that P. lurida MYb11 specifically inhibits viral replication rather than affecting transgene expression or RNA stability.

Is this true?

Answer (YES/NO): NO